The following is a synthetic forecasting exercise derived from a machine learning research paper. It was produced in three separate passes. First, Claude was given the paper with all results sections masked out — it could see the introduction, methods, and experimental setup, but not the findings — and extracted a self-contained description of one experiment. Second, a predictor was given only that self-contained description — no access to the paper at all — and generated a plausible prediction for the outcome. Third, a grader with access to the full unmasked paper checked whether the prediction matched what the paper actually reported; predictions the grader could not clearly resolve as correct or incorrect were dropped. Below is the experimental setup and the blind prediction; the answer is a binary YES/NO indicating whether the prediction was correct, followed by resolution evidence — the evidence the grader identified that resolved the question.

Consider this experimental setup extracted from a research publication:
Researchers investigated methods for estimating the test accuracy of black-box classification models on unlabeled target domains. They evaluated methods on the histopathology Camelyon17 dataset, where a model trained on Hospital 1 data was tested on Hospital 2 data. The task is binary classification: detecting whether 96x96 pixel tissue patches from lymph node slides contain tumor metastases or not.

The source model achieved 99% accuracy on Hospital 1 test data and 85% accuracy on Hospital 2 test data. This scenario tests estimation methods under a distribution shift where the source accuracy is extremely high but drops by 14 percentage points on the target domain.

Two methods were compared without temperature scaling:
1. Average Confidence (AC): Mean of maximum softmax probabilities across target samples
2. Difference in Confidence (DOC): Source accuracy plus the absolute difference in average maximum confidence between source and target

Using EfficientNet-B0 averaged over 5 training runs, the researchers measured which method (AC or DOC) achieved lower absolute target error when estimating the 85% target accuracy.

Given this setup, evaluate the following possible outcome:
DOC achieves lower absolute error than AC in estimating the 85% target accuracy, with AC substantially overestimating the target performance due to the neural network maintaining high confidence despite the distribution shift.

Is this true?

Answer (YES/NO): NO